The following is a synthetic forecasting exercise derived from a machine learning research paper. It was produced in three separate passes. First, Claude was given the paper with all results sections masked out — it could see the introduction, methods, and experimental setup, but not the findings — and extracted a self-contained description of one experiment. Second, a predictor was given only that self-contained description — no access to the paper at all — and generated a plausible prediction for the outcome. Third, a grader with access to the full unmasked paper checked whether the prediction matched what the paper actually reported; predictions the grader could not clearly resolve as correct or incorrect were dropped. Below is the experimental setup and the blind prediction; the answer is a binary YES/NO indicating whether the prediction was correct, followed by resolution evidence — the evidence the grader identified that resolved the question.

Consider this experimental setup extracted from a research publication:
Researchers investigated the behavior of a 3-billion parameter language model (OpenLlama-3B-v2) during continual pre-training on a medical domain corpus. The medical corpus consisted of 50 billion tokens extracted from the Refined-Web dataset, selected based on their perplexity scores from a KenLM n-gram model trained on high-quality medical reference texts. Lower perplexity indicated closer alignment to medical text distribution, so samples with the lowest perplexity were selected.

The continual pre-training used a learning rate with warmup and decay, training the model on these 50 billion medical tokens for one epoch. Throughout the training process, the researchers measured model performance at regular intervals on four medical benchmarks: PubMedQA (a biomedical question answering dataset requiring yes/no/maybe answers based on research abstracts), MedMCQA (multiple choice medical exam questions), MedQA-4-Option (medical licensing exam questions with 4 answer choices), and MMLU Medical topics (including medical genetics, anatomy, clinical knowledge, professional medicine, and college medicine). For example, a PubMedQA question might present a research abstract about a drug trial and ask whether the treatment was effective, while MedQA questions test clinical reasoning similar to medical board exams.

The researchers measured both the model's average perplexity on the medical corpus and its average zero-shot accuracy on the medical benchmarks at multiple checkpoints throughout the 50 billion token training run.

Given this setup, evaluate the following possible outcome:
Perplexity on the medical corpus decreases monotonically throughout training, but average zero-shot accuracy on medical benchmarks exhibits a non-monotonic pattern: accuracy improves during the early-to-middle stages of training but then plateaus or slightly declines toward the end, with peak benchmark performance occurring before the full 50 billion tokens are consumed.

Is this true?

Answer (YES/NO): NO